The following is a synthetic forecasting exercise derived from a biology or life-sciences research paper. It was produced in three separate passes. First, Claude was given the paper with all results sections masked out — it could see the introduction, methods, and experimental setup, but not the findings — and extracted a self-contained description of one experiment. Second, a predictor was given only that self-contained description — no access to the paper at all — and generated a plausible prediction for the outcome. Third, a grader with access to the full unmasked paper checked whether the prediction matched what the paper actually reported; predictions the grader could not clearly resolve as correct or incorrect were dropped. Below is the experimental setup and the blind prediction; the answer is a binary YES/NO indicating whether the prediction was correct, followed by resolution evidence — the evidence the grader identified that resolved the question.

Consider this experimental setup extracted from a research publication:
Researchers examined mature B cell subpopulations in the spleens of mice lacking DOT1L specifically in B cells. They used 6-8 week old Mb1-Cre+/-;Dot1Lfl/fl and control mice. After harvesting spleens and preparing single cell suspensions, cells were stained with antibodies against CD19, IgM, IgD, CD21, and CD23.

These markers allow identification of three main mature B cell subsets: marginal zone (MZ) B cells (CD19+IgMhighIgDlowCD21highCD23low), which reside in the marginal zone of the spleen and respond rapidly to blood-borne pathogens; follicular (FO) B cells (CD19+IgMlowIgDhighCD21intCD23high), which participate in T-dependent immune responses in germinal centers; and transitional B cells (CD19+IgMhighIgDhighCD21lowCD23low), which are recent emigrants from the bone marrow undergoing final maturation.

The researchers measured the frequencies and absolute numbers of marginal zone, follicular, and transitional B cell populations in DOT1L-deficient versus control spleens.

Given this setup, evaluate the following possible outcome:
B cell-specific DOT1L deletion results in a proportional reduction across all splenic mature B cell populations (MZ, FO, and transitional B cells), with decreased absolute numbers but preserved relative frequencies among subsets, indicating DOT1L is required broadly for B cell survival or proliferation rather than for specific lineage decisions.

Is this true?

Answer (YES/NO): NO